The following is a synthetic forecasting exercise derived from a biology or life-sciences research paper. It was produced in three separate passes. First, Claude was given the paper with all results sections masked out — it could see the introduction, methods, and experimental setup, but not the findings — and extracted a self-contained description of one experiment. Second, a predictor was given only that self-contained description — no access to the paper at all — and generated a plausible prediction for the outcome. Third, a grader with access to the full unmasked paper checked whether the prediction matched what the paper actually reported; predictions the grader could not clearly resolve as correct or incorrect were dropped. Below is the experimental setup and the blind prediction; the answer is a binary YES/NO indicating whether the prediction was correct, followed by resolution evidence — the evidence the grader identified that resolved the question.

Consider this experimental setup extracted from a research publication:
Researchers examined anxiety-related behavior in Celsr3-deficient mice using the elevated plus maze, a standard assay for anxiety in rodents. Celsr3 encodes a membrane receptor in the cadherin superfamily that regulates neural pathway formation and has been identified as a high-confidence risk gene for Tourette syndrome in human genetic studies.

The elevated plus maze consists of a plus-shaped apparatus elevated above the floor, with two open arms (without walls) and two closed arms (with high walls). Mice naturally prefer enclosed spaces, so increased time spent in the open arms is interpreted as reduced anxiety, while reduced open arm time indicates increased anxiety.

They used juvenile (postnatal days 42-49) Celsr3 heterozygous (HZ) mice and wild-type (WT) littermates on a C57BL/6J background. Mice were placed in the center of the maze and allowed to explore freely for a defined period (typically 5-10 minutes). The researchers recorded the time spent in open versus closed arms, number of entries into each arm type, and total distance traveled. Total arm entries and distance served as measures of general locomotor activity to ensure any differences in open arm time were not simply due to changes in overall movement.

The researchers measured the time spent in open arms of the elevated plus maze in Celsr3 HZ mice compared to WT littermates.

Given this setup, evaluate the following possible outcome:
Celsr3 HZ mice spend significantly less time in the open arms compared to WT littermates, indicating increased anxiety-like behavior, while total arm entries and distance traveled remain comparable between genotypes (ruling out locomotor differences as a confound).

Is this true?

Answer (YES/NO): NO